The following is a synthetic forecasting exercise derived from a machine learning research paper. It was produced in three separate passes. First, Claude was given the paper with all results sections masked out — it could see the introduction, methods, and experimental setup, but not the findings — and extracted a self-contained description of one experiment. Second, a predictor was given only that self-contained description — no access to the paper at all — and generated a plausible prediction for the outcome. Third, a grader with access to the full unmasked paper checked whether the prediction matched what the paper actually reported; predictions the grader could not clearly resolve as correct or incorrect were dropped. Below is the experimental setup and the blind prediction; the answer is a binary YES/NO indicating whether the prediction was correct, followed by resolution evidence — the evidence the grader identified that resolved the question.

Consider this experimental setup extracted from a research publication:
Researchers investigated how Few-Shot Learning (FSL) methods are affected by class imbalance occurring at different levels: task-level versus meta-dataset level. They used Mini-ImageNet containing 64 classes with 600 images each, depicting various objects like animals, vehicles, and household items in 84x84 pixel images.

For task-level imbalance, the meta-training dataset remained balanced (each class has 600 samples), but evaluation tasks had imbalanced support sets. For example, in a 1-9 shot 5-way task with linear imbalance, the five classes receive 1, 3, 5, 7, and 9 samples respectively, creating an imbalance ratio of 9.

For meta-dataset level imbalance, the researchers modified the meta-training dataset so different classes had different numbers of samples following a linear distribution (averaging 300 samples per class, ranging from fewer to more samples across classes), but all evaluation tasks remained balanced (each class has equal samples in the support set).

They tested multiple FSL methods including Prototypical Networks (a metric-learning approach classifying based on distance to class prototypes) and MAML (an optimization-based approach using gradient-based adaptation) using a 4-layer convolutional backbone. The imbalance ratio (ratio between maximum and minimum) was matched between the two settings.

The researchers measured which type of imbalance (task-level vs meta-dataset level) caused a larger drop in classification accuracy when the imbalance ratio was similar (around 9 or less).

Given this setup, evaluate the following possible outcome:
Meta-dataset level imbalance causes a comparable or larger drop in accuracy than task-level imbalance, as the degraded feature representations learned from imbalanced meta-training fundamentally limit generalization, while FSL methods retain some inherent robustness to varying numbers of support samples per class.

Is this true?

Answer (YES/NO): NO